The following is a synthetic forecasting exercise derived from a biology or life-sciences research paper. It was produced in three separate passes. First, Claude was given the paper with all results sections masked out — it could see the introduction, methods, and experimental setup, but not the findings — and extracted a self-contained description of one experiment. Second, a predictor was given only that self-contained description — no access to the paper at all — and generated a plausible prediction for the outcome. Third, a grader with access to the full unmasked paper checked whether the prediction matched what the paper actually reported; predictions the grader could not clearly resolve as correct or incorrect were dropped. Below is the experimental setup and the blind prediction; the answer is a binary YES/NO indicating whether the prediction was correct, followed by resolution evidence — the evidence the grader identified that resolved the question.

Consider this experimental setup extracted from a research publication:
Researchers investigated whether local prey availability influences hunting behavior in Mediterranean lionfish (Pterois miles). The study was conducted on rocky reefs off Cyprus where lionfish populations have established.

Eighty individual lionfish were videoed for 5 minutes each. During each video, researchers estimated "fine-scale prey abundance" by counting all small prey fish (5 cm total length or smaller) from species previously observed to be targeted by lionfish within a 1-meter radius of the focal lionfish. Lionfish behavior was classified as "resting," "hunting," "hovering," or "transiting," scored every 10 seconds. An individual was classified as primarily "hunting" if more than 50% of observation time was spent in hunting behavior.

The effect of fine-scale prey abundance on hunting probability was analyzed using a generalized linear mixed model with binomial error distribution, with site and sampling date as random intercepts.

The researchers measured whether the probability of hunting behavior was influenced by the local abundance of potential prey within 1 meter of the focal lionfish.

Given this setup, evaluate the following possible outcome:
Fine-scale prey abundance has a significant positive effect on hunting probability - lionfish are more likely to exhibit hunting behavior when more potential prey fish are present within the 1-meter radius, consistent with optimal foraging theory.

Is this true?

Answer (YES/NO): YES